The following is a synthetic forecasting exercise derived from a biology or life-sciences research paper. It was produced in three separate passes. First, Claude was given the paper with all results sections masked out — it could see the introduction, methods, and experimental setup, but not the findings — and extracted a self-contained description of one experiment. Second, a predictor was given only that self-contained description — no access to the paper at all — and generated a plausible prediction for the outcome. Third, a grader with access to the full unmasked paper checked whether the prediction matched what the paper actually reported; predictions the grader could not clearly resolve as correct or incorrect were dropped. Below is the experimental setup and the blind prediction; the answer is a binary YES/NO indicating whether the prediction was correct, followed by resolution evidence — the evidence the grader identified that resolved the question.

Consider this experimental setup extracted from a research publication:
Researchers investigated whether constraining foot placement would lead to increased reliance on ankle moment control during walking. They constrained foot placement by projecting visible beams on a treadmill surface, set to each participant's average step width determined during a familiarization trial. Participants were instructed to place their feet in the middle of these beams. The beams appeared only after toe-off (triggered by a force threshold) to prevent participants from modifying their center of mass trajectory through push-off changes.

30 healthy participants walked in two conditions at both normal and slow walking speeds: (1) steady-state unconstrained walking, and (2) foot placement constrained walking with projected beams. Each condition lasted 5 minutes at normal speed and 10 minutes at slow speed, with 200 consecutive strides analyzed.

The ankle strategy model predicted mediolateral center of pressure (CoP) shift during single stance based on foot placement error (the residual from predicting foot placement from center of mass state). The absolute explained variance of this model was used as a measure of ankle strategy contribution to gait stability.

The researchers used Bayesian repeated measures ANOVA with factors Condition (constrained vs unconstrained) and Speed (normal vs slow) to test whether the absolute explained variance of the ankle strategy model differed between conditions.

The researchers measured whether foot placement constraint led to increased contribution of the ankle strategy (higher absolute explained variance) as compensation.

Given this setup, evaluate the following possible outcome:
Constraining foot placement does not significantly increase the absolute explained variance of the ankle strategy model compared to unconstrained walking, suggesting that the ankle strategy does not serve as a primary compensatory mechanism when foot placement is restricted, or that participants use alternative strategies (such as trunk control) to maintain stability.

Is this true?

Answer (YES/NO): YES